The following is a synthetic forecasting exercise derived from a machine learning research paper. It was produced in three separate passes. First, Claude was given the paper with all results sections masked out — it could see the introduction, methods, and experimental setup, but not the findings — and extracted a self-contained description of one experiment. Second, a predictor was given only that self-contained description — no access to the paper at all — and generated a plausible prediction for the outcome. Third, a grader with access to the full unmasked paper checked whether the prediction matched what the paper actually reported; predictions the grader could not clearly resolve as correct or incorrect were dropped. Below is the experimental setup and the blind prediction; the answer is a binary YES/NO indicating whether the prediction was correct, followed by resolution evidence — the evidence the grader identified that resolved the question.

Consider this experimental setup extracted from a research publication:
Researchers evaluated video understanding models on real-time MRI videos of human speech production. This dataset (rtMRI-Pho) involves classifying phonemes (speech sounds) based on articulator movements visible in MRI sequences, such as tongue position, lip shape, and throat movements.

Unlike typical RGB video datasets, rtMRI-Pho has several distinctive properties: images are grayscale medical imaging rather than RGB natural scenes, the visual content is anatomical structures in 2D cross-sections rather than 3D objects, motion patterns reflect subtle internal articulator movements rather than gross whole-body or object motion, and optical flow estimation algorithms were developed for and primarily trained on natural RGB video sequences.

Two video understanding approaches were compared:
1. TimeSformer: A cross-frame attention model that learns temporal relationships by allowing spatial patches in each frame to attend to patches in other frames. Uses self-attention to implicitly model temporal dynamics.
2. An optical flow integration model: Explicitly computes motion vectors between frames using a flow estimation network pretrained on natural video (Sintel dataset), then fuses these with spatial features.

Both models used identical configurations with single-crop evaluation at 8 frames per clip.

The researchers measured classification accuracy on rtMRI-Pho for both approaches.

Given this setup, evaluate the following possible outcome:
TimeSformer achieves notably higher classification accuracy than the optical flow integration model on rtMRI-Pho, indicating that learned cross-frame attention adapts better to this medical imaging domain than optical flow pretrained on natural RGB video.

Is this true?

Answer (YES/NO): YES